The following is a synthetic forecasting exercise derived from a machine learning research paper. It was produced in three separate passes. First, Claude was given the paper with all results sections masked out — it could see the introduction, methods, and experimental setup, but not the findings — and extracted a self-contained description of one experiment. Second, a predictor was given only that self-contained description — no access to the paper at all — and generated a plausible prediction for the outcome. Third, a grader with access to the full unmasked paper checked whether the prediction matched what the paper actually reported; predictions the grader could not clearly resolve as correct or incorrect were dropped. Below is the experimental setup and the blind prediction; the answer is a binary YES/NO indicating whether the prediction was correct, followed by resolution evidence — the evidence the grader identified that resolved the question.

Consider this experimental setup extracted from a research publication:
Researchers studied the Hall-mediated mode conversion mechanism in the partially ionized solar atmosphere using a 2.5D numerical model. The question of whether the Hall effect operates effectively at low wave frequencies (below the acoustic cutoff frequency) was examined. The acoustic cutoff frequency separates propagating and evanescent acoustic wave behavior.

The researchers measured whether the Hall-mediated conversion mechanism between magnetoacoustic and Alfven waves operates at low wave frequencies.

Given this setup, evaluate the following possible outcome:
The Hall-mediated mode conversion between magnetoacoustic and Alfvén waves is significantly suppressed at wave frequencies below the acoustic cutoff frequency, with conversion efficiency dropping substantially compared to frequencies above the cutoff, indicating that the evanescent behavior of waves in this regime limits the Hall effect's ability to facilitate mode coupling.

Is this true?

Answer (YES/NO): NO